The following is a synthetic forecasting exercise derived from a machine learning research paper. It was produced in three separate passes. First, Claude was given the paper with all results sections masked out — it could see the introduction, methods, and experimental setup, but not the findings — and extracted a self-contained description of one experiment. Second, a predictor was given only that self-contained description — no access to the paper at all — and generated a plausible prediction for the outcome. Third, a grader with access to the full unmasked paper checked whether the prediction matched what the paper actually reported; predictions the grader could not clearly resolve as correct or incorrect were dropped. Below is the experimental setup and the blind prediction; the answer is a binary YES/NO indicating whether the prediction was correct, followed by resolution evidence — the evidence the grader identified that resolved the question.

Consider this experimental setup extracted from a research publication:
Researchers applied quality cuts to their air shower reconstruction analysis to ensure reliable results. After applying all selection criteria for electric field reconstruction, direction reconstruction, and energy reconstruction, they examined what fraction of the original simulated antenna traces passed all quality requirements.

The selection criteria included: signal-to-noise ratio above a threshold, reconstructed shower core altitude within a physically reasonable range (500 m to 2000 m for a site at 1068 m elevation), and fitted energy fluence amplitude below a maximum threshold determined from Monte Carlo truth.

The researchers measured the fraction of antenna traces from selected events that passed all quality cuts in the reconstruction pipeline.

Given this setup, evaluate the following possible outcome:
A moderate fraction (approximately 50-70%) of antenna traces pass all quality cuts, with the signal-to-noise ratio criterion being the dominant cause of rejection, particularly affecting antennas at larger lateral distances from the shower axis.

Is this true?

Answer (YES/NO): NO